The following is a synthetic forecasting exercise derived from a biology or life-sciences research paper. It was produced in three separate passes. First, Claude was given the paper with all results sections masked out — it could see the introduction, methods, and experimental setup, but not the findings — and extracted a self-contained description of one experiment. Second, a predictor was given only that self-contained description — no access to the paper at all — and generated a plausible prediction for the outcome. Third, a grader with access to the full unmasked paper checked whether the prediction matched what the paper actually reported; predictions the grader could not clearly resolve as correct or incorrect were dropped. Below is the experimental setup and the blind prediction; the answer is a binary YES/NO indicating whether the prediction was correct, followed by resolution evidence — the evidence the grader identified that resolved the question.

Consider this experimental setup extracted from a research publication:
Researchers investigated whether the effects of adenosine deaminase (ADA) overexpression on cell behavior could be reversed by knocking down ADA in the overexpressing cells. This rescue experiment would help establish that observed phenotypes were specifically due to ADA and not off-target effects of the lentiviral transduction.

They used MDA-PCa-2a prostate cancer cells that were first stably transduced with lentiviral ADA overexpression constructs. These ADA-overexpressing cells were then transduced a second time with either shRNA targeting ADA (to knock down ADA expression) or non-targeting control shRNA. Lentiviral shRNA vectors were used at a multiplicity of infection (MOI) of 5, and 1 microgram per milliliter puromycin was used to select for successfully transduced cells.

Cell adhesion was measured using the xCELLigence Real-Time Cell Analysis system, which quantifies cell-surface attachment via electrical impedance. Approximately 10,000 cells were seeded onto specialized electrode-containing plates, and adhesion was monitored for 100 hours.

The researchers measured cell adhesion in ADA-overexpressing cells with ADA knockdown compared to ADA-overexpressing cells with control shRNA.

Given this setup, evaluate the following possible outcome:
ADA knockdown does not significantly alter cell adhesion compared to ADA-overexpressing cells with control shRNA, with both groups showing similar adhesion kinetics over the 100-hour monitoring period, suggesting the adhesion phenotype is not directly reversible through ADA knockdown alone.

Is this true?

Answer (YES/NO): NO